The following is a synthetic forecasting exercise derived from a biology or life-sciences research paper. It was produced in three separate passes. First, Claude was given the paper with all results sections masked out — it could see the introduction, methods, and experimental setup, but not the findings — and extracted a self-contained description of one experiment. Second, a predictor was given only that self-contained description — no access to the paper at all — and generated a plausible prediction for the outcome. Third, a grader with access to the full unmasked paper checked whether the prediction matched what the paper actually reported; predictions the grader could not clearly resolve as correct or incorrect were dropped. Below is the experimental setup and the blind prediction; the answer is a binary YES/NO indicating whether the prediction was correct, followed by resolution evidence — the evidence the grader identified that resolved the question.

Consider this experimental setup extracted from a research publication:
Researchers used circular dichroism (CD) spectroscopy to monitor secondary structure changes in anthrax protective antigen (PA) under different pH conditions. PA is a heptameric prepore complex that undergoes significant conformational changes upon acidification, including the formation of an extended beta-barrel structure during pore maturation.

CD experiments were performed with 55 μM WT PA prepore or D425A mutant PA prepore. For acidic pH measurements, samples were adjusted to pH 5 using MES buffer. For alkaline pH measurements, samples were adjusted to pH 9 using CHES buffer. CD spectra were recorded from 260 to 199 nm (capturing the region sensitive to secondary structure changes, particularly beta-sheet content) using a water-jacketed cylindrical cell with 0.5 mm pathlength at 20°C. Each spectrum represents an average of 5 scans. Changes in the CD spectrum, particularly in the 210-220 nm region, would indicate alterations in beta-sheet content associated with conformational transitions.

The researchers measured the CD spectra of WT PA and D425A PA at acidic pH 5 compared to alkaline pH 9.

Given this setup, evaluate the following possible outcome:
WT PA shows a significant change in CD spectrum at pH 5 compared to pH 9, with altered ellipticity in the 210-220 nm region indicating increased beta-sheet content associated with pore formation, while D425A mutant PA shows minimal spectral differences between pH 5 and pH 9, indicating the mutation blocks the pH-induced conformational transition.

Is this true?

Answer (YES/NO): NO